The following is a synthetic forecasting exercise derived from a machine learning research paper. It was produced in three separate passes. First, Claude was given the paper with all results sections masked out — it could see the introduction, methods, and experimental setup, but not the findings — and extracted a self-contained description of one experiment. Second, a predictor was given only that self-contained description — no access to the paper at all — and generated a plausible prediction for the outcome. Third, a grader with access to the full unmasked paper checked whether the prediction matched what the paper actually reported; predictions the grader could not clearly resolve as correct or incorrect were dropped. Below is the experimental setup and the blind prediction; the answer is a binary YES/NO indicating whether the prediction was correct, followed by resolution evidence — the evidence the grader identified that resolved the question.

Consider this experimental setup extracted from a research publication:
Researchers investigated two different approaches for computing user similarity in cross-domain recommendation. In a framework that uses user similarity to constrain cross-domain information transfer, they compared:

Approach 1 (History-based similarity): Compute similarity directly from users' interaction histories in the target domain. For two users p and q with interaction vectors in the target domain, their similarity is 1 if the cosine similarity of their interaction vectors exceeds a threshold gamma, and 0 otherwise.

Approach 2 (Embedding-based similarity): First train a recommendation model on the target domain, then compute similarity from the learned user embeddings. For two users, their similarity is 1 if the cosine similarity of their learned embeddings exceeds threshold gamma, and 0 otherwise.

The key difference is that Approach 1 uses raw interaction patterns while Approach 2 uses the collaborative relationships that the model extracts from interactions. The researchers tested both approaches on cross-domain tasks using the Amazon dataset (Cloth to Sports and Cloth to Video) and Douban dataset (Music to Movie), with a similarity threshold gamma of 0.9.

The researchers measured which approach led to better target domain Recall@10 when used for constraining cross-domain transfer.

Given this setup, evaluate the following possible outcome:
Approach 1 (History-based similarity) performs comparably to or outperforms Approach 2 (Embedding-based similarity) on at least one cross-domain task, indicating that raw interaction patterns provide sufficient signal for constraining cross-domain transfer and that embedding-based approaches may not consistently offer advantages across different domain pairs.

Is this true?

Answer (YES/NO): NO